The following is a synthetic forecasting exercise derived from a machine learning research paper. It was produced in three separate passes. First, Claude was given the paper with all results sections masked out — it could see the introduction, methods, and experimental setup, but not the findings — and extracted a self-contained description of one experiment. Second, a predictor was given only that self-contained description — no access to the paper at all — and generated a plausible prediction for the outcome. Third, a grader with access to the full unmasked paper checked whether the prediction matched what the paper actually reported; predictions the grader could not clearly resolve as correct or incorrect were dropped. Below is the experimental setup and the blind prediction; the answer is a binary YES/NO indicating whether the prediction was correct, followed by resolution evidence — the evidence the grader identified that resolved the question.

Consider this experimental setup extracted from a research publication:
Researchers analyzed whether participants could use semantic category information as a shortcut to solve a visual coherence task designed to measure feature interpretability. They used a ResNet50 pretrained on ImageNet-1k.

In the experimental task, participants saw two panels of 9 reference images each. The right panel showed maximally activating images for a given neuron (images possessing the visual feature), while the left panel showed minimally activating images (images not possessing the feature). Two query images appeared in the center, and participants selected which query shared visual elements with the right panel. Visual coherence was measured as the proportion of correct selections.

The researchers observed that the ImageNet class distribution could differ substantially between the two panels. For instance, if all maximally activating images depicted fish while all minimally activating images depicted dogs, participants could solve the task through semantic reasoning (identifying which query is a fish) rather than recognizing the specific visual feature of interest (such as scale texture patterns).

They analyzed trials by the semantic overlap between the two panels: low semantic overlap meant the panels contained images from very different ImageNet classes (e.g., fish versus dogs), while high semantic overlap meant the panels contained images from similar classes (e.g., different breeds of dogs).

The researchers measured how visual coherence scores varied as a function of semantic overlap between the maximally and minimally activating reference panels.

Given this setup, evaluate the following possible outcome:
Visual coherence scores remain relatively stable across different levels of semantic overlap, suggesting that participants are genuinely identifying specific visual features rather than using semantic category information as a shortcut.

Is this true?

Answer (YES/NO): NO